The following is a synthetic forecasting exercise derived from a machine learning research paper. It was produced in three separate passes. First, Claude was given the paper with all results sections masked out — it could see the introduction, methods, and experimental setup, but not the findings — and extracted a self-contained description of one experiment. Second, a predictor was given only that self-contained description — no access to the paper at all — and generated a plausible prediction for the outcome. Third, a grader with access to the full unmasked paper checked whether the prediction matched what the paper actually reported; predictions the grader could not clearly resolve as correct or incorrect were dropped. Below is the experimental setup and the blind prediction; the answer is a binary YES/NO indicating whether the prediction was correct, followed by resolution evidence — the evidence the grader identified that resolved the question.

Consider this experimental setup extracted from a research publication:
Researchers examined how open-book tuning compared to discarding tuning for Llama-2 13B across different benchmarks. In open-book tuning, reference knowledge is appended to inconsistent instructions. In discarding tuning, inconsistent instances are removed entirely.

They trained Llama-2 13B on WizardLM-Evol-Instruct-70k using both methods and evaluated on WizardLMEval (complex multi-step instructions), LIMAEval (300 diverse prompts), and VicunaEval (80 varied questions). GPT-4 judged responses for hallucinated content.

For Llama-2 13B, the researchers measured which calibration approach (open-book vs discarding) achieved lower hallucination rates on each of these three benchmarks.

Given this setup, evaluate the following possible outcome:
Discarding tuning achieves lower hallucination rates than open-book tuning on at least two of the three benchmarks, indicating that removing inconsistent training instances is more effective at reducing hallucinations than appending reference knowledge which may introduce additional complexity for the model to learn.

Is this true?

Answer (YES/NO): NO